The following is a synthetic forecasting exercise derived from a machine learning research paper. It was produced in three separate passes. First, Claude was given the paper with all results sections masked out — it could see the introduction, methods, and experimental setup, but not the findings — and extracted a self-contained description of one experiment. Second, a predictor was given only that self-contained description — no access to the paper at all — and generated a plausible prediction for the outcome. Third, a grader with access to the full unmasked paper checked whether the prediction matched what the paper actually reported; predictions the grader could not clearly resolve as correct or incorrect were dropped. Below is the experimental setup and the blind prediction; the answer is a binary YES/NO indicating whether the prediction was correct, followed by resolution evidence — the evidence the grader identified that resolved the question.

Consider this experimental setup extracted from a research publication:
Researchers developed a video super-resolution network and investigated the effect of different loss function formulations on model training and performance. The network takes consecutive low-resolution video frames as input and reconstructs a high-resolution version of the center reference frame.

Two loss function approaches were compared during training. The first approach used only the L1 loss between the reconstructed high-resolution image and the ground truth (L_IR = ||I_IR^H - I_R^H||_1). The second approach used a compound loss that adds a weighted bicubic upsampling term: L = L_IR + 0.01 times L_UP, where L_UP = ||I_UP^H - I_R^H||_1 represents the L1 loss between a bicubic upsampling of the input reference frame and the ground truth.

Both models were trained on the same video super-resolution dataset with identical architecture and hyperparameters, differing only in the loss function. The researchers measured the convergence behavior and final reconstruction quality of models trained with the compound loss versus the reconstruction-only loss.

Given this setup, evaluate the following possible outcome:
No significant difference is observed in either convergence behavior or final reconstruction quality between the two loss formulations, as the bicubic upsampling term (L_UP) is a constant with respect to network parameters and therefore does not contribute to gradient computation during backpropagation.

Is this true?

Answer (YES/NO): NO